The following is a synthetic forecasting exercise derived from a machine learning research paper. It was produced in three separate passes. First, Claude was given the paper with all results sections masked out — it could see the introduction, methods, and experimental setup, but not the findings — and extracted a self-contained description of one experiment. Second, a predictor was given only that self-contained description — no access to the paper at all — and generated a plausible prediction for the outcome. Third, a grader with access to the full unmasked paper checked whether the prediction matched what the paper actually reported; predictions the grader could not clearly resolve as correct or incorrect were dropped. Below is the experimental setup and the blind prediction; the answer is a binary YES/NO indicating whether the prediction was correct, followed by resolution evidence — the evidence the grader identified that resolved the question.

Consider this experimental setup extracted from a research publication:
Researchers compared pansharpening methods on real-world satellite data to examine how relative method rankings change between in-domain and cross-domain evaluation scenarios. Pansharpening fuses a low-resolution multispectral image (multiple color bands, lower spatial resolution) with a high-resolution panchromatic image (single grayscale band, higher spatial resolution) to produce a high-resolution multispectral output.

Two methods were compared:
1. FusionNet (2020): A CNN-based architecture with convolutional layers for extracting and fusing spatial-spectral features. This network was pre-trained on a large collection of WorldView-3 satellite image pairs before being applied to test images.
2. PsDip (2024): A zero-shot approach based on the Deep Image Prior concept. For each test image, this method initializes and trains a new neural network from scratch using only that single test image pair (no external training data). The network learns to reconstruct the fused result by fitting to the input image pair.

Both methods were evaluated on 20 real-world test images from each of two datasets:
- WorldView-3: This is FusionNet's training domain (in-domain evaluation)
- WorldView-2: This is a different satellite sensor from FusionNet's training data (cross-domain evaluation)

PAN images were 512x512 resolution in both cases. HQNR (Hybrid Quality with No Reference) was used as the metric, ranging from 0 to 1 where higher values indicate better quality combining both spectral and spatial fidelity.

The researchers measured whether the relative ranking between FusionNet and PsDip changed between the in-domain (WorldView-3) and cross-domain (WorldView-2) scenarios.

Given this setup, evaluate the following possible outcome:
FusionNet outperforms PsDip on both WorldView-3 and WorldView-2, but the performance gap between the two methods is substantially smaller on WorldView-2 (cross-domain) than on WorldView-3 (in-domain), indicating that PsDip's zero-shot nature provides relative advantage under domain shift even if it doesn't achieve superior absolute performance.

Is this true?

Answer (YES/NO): NO